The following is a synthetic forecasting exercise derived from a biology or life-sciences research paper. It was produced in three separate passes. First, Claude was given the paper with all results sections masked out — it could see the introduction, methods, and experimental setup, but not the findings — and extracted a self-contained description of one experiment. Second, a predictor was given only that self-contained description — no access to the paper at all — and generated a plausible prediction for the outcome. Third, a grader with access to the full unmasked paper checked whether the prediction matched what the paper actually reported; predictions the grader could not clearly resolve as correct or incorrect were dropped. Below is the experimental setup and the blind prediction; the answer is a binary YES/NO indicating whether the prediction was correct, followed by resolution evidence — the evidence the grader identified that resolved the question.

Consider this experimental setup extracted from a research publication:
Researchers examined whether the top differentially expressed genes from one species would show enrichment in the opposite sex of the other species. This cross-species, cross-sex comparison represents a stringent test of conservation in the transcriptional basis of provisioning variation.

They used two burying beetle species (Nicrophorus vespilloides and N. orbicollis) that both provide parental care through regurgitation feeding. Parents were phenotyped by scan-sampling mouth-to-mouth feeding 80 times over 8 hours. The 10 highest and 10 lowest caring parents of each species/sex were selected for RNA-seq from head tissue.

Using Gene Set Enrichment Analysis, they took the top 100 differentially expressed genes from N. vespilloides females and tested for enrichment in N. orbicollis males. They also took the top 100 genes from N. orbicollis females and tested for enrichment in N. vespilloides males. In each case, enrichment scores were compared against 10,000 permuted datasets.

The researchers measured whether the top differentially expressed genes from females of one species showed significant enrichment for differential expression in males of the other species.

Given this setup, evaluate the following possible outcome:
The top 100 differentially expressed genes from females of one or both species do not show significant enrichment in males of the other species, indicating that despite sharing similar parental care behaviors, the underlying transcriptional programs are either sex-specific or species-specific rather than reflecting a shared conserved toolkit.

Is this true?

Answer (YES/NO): YES